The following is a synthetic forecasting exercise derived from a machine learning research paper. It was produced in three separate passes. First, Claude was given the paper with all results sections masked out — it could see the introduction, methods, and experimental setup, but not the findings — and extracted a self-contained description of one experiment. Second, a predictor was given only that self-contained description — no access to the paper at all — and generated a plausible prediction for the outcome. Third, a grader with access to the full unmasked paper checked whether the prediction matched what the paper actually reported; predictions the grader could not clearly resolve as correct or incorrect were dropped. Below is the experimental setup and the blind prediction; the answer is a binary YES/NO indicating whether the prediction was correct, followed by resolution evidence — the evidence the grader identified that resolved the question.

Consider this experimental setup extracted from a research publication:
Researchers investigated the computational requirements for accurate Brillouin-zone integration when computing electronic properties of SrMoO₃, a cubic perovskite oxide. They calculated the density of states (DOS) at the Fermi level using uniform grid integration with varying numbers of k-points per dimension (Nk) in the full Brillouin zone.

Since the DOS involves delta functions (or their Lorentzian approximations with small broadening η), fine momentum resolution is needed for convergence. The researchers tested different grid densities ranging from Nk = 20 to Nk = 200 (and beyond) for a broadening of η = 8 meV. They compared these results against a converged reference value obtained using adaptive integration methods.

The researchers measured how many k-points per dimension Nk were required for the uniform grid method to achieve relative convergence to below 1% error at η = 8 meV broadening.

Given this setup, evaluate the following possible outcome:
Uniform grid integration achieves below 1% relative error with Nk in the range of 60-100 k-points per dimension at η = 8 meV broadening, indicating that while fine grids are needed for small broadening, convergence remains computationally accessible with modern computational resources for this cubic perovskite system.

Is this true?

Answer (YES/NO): NO